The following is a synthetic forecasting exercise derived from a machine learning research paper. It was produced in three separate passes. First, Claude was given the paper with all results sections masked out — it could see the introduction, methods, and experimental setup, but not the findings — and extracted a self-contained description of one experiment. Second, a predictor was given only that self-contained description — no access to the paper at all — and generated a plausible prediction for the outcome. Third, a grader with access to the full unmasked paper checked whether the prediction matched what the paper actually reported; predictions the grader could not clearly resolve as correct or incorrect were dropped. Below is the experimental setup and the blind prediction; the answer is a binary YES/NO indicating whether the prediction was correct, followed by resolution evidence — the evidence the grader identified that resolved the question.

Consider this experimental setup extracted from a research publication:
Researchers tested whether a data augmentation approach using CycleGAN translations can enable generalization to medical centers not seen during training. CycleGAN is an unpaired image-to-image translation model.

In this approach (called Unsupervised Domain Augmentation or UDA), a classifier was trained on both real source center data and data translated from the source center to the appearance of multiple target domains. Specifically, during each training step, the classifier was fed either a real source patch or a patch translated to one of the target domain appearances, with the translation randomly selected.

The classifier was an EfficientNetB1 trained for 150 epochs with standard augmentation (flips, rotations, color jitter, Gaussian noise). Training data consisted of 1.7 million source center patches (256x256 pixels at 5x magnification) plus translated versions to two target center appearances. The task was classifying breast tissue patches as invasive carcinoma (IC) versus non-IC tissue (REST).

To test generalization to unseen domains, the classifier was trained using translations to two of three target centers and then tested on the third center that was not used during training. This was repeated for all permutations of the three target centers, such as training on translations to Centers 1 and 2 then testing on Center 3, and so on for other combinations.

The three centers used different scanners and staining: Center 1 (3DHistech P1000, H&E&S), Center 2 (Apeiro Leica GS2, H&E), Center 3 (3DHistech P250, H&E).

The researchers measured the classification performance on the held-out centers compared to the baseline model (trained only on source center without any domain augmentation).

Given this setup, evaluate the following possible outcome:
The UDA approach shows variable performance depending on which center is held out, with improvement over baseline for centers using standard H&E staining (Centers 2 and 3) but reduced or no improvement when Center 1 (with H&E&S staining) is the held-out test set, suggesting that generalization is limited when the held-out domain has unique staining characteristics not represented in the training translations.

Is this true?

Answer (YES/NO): NO